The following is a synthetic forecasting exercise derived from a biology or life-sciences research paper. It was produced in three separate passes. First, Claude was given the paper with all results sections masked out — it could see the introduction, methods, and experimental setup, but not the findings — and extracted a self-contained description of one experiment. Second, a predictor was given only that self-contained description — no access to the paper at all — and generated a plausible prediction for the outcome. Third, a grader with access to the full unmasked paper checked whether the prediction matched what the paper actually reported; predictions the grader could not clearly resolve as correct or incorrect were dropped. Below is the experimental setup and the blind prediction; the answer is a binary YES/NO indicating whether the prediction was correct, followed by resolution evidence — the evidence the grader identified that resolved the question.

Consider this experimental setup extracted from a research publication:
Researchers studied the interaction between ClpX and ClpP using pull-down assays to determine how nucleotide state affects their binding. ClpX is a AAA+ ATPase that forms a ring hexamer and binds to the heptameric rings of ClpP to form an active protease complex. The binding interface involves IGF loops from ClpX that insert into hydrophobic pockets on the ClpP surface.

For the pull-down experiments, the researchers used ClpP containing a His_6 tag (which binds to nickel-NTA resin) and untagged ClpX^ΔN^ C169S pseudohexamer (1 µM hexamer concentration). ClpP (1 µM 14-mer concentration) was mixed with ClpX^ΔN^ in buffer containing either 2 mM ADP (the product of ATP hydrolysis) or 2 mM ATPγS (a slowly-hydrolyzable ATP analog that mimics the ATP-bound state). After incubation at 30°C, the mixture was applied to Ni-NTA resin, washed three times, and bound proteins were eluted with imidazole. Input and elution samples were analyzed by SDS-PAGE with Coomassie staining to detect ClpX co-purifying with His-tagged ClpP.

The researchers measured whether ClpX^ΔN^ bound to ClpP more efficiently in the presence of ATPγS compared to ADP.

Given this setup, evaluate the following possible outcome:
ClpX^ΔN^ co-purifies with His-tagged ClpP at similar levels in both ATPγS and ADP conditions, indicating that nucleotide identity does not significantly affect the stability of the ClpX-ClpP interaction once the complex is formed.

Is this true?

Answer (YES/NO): NO